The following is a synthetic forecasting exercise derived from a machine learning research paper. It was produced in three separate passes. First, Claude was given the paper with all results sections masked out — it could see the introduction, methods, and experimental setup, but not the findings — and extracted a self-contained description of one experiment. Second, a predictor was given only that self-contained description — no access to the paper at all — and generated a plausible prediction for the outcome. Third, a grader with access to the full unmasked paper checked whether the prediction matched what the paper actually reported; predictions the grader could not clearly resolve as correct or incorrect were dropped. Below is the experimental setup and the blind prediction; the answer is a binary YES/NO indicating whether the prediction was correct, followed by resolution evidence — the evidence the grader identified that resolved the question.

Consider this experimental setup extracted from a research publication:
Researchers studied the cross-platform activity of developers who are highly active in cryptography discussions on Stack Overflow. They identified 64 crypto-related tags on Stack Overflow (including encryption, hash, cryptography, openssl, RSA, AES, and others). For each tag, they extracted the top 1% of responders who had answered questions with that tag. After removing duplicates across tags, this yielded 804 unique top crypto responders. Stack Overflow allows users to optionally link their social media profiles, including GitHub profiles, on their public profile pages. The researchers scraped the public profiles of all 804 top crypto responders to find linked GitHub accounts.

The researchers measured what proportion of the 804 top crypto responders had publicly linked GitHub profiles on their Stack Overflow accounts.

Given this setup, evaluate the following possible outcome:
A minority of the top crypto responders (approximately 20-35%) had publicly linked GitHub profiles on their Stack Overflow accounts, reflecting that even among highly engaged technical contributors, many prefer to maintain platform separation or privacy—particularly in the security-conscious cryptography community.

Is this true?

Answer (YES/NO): NO